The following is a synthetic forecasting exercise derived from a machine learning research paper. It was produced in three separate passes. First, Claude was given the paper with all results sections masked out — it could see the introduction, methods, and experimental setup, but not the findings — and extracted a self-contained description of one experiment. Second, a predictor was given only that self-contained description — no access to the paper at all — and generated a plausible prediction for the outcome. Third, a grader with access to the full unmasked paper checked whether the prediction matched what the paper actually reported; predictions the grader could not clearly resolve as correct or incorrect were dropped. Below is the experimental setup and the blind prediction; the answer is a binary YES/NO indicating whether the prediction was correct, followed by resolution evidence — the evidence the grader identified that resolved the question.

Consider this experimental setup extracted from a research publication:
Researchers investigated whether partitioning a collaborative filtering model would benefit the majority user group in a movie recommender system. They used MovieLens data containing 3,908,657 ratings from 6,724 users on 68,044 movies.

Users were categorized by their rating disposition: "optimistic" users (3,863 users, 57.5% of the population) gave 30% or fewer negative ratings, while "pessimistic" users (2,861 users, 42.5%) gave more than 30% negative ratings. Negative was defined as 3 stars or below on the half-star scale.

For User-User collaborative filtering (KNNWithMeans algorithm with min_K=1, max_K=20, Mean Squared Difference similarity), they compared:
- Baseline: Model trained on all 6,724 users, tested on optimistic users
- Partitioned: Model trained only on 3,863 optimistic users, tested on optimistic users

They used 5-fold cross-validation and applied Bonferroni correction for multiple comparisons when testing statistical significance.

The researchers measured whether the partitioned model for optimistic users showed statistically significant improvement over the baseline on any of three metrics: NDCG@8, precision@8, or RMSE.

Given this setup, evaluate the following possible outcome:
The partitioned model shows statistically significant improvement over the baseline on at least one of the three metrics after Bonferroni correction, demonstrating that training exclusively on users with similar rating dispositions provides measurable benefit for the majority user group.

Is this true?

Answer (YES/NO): NO